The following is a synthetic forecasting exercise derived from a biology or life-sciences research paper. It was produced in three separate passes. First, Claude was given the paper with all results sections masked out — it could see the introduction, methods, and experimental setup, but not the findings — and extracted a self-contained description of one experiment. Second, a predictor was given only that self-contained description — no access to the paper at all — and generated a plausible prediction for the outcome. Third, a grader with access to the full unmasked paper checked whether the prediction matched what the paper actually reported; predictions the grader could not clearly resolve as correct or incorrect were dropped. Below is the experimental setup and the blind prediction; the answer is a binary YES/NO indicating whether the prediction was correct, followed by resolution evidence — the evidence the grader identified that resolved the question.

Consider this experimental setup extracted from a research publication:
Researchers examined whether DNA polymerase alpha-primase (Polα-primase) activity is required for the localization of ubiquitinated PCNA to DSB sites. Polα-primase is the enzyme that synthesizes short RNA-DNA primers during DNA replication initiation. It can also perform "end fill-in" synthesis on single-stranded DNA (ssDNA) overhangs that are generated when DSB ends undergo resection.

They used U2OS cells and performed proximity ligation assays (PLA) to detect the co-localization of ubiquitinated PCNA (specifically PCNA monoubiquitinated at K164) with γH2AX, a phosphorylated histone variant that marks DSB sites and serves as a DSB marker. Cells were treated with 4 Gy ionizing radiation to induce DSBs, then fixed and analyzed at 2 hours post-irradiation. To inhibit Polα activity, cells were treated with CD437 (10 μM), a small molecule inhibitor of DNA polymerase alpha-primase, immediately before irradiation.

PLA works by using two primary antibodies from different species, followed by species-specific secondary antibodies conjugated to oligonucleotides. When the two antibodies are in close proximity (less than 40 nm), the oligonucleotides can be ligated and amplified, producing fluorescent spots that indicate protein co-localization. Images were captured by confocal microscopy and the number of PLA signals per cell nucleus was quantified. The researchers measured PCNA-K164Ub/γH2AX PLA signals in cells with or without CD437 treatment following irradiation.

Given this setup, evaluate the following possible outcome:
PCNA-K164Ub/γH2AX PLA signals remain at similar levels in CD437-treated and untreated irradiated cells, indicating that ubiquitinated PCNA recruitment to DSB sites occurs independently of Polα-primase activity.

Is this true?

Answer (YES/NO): NO